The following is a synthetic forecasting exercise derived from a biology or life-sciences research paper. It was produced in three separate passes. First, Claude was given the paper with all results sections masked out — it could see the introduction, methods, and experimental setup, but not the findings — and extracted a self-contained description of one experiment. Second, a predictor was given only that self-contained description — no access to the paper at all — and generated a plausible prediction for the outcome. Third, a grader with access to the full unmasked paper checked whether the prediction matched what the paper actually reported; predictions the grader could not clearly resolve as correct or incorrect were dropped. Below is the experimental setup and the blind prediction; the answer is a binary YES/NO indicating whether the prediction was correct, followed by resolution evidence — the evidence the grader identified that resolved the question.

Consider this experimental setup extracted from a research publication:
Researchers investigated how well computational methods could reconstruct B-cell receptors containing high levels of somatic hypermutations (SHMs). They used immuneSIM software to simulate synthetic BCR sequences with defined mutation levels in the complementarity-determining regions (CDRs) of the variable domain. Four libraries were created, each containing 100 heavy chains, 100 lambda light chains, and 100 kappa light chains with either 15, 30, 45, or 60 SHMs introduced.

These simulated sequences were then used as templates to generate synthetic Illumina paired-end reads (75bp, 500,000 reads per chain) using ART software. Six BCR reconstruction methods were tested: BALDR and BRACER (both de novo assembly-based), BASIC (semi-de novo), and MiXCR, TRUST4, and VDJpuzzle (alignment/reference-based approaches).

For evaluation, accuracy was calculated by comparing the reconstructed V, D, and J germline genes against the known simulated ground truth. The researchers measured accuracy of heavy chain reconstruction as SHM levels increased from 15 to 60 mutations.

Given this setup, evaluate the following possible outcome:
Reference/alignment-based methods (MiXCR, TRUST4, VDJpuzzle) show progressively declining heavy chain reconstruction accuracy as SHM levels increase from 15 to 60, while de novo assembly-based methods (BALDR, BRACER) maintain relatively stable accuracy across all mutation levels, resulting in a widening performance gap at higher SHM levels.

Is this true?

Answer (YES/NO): NO